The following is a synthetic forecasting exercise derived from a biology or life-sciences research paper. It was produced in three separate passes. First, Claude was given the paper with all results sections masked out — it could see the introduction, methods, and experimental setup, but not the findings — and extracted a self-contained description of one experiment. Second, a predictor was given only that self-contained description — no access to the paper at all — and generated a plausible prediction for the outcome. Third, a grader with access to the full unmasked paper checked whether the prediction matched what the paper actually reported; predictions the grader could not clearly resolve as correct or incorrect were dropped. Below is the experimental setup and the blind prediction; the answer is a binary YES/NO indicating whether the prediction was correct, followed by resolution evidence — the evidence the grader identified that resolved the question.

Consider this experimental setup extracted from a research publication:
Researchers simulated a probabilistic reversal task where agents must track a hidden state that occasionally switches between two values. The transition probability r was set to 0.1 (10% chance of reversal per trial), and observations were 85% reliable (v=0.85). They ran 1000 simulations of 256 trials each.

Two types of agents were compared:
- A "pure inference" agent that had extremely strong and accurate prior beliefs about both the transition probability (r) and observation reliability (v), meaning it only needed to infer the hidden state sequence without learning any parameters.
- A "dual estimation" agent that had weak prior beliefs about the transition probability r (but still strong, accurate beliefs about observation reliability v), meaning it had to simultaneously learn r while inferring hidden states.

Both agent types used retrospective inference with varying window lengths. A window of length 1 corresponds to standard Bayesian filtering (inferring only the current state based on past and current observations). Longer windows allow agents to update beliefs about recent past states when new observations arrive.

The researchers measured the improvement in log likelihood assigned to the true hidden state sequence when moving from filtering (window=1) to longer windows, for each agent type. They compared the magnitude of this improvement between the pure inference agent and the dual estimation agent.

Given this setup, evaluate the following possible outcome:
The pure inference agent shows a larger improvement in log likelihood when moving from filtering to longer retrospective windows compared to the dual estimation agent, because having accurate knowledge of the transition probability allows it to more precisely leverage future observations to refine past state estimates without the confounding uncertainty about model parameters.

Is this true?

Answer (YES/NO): NO